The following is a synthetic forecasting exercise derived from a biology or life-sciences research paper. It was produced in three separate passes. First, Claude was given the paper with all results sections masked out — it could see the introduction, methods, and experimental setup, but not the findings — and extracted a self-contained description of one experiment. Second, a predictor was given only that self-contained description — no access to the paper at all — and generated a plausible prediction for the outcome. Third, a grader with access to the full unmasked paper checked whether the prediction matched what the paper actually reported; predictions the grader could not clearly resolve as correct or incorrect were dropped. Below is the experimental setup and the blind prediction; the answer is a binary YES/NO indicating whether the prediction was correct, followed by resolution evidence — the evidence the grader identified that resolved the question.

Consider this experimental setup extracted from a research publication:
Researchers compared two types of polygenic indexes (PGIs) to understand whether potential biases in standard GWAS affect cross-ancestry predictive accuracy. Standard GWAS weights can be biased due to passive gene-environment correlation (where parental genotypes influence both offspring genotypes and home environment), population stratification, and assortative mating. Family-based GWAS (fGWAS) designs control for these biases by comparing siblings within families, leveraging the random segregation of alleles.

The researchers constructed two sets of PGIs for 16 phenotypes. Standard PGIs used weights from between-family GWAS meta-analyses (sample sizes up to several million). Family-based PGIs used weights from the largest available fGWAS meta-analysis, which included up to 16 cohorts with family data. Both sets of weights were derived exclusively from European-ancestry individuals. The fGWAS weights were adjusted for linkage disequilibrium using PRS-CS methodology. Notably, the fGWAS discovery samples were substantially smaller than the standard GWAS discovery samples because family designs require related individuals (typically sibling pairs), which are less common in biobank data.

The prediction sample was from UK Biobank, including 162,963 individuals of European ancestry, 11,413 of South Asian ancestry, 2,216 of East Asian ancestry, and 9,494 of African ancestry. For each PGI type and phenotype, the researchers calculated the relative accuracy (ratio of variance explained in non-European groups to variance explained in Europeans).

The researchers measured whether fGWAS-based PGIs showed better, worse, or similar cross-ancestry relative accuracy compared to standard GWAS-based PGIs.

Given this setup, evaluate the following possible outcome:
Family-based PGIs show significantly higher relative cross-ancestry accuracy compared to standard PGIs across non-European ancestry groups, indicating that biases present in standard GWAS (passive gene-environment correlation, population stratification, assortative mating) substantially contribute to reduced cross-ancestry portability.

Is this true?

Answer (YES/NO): NO